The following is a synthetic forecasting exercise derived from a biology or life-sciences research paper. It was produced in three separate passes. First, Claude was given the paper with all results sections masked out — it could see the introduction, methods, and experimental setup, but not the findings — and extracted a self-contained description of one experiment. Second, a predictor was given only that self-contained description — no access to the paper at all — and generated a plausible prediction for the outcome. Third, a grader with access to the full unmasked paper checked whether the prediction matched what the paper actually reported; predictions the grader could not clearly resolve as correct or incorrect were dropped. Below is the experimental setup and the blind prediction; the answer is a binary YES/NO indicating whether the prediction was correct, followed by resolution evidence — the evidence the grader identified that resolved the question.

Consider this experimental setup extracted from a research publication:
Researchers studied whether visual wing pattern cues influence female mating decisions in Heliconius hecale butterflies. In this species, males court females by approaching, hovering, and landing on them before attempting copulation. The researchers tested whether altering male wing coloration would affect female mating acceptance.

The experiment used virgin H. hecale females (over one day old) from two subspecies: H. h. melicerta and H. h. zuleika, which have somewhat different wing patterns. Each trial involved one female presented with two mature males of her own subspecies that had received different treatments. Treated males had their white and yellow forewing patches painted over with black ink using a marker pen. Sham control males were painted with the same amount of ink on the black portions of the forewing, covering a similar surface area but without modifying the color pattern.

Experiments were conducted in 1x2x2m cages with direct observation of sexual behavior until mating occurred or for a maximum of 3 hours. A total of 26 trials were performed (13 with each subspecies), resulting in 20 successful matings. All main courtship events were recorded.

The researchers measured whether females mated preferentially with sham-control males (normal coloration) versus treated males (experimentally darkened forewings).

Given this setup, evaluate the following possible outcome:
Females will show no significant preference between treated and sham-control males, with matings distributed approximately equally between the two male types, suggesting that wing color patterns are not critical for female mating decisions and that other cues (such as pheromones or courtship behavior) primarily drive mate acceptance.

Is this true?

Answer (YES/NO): YES